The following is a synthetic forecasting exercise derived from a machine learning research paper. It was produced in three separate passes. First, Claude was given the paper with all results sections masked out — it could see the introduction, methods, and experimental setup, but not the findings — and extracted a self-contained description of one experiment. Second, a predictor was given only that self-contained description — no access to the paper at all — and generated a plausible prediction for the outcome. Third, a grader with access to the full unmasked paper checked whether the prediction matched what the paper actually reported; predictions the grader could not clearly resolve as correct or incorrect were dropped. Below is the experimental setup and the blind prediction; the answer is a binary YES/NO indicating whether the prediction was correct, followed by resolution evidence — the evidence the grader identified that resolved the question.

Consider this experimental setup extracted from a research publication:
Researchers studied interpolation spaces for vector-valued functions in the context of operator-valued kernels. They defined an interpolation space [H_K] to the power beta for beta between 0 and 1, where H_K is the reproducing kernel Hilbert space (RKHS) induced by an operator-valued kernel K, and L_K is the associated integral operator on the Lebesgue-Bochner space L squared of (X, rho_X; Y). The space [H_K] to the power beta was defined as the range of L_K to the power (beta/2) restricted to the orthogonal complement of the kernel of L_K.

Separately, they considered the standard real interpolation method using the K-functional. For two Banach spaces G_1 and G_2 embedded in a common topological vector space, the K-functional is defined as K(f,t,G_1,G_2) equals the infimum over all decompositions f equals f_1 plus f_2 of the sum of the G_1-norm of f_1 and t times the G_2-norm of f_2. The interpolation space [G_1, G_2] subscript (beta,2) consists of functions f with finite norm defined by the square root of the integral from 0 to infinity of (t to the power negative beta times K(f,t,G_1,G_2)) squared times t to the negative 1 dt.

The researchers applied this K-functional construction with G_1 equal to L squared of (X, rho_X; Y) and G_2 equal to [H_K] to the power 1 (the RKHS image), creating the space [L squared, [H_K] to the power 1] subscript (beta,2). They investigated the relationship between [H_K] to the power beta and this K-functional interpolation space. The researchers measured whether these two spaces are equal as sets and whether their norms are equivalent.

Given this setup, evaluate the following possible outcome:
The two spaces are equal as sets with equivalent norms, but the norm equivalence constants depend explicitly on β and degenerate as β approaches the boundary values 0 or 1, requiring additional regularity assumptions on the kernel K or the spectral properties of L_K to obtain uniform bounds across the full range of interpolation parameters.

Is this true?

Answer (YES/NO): NO